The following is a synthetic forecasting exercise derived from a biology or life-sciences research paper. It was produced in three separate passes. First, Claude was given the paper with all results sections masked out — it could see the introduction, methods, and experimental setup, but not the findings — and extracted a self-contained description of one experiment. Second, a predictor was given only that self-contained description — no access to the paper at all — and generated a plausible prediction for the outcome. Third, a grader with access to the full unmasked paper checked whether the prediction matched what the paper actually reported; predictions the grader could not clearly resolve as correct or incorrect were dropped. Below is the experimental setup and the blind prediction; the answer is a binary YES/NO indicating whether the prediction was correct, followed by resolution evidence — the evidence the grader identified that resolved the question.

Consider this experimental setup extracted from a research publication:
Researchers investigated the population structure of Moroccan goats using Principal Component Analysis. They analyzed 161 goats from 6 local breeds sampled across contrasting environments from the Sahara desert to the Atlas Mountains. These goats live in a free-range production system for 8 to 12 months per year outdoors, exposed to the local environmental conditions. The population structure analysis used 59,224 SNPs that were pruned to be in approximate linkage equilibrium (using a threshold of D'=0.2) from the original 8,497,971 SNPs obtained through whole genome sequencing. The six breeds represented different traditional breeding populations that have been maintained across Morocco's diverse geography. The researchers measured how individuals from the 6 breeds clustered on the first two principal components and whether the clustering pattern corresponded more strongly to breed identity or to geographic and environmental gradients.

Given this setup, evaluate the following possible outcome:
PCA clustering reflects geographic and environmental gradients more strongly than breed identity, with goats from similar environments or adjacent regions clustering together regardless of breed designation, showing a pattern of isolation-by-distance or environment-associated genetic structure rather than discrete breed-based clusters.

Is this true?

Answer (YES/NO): NO